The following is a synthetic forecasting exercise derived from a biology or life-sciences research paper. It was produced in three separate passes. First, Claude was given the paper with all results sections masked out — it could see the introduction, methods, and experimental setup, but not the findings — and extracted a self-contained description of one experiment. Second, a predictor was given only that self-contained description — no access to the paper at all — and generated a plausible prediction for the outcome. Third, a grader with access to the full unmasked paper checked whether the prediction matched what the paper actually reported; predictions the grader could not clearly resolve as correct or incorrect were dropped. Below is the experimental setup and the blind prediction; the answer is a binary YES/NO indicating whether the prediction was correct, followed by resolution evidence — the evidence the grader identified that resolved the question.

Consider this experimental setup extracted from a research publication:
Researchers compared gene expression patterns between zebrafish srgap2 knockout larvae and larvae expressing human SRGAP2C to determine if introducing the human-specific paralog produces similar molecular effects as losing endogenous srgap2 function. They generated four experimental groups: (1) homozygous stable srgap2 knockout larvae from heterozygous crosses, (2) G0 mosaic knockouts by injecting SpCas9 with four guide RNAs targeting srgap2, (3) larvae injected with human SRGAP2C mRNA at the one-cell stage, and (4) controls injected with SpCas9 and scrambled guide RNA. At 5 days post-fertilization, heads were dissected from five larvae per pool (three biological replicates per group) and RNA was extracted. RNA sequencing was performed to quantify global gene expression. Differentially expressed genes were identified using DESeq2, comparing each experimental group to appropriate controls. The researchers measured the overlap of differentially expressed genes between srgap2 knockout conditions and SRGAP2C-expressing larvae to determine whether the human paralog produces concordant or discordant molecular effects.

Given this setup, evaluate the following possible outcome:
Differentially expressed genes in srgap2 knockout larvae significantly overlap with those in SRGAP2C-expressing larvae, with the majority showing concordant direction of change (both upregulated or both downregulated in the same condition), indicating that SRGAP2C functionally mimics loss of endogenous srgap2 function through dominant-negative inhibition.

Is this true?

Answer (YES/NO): YES